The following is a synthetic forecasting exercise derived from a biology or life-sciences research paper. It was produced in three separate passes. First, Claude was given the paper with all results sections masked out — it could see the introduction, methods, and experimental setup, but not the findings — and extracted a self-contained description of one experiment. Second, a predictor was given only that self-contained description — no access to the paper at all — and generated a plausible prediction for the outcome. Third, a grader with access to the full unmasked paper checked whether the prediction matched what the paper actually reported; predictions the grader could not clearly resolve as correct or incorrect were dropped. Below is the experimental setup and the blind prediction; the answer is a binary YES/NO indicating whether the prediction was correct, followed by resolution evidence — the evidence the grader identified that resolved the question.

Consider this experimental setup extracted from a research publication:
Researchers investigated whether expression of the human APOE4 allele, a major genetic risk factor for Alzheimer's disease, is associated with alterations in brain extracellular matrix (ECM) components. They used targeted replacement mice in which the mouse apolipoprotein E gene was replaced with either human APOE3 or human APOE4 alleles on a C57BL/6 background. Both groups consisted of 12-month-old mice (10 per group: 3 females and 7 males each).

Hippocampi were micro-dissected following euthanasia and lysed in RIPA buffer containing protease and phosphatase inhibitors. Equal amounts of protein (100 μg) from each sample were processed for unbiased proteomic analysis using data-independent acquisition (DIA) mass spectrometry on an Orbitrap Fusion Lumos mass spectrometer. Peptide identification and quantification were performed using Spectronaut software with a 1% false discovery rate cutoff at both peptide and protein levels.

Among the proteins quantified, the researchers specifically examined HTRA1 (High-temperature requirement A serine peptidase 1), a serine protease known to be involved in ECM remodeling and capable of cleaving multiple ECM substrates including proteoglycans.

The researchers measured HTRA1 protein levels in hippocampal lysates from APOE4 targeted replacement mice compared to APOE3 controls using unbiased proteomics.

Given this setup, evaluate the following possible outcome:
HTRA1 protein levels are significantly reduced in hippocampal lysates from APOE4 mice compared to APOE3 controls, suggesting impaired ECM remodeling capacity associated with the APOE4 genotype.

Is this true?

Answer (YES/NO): NO